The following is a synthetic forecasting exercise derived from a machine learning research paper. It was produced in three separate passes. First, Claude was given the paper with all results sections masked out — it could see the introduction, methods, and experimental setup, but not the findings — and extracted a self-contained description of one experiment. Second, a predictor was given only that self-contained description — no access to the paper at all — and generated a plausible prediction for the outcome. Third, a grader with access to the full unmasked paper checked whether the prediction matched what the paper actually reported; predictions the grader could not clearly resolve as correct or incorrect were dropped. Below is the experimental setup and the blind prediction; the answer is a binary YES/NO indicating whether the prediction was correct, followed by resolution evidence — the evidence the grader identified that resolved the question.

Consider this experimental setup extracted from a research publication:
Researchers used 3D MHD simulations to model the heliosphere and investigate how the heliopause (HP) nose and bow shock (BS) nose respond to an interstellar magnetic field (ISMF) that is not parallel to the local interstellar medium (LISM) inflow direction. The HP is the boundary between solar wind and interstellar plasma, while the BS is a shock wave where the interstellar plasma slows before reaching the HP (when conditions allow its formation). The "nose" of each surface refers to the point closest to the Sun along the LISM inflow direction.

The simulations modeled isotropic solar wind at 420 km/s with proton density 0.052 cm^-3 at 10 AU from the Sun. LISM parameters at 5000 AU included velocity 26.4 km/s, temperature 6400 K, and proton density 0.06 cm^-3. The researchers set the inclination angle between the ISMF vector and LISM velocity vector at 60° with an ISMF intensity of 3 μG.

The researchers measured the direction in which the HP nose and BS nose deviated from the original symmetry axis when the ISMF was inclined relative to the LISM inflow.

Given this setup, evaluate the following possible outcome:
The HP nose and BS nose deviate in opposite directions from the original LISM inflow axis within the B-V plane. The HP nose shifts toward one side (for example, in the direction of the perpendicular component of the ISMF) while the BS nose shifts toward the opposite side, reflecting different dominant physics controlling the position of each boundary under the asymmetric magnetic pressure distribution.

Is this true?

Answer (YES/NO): YES